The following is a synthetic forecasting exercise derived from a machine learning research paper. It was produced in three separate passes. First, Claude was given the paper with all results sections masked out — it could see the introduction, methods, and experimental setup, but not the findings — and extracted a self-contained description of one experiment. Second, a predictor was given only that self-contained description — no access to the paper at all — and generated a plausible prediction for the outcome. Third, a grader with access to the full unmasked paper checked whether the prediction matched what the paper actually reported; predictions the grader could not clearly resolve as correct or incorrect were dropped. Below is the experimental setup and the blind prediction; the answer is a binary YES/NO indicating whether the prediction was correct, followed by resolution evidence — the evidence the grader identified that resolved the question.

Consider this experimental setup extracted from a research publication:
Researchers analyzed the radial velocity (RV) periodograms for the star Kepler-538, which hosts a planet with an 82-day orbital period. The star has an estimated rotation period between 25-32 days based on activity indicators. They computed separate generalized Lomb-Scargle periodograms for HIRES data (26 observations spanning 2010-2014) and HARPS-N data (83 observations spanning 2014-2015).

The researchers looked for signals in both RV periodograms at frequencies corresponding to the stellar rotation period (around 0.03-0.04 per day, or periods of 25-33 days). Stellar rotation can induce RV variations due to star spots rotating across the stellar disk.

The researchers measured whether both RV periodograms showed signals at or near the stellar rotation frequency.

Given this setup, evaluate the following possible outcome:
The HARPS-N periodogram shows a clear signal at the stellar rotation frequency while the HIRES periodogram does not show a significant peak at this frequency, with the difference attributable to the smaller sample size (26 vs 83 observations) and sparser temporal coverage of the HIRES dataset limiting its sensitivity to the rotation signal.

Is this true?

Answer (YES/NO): NO